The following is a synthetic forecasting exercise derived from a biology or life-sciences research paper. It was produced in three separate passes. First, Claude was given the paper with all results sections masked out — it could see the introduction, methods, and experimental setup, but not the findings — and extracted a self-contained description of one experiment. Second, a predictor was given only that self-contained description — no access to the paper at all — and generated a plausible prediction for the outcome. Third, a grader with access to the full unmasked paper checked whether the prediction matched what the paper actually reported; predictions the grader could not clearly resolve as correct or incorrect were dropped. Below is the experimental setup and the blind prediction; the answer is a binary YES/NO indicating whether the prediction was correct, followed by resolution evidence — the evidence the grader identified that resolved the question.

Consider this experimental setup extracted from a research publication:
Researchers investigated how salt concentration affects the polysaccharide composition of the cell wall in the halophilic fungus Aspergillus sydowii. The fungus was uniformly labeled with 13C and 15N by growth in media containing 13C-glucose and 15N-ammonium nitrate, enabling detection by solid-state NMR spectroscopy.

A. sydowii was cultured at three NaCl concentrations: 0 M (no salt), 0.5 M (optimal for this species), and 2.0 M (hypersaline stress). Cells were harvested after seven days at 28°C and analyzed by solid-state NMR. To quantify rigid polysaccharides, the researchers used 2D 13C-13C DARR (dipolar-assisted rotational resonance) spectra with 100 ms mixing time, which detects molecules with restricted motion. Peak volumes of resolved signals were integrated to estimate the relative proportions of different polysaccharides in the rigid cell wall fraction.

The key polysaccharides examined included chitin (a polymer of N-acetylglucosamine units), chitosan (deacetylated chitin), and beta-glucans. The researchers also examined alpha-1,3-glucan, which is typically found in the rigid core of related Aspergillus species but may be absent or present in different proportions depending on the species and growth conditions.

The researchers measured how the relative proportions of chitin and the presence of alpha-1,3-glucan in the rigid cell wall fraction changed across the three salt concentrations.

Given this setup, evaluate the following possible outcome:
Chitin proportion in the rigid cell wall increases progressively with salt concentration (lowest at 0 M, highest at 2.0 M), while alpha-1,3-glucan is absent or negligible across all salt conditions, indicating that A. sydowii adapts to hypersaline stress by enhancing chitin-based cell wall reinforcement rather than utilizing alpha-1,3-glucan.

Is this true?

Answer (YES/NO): NO